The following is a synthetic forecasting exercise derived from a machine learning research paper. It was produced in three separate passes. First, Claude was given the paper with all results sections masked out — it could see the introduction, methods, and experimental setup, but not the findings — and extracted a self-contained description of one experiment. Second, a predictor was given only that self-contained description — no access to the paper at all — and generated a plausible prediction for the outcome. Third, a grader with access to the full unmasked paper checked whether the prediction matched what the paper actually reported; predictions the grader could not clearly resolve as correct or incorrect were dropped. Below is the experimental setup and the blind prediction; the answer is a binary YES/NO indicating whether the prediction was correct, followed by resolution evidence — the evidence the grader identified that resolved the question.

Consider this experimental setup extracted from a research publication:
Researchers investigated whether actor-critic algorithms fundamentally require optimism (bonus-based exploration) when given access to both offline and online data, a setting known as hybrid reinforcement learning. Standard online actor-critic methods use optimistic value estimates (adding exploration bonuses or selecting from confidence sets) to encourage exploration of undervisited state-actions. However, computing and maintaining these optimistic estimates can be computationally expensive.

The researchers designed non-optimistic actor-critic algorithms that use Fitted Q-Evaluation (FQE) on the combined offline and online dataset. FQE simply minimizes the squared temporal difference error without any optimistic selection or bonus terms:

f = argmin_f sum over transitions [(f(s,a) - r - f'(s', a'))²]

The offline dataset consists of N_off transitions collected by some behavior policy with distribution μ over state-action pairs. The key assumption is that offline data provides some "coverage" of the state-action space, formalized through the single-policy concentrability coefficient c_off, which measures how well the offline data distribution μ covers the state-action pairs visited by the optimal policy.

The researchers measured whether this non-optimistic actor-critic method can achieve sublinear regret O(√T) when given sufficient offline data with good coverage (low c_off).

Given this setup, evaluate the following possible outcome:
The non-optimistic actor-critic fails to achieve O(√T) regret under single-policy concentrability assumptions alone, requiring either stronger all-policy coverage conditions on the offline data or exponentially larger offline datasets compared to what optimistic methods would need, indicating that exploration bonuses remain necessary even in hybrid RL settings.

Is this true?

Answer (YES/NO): NO